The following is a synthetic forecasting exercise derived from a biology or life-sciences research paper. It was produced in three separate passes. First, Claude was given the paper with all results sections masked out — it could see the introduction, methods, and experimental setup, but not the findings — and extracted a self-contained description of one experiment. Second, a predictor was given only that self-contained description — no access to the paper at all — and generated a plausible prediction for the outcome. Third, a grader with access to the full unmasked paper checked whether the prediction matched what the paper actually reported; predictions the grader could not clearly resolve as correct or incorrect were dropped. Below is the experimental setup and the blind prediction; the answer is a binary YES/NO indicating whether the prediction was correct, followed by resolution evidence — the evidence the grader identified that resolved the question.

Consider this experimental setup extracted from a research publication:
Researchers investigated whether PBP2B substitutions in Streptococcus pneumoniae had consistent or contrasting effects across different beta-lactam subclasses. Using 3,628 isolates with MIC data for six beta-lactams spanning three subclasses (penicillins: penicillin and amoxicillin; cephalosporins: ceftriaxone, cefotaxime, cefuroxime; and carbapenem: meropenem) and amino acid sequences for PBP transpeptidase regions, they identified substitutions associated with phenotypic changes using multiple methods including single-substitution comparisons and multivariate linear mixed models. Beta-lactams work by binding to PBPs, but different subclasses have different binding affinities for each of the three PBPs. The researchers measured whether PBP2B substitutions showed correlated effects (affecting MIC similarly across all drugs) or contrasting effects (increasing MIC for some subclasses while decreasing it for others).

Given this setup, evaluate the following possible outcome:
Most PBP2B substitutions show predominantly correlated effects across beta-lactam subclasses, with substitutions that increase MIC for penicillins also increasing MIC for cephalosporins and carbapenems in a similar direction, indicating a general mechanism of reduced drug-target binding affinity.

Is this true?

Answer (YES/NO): NO